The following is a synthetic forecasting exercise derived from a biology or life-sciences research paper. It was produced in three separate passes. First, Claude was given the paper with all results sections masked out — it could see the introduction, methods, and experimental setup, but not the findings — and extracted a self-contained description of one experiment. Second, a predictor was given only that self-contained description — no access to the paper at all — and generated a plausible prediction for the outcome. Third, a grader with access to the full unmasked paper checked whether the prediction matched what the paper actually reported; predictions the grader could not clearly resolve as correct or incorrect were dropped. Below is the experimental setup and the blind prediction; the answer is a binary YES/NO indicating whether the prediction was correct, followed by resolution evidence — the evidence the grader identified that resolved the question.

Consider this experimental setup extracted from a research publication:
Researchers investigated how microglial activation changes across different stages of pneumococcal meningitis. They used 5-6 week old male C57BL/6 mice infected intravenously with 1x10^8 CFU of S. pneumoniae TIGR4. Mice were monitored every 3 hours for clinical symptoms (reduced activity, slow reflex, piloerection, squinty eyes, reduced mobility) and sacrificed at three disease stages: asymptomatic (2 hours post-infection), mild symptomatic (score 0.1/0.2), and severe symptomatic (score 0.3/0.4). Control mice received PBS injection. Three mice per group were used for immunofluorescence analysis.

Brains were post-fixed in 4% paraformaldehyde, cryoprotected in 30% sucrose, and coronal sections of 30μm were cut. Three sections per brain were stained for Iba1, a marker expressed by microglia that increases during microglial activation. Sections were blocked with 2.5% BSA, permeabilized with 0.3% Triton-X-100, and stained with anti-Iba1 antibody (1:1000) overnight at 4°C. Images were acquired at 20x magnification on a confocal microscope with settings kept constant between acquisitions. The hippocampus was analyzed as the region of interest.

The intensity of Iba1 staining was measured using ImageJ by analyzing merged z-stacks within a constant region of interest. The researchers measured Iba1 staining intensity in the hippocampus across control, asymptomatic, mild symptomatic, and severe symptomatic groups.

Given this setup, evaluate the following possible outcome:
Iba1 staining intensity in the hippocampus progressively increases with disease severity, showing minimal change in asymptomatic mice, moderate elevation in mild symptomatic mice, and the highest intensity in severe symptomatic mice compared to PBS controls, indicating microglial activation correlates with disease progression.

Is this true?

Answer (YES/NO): NO